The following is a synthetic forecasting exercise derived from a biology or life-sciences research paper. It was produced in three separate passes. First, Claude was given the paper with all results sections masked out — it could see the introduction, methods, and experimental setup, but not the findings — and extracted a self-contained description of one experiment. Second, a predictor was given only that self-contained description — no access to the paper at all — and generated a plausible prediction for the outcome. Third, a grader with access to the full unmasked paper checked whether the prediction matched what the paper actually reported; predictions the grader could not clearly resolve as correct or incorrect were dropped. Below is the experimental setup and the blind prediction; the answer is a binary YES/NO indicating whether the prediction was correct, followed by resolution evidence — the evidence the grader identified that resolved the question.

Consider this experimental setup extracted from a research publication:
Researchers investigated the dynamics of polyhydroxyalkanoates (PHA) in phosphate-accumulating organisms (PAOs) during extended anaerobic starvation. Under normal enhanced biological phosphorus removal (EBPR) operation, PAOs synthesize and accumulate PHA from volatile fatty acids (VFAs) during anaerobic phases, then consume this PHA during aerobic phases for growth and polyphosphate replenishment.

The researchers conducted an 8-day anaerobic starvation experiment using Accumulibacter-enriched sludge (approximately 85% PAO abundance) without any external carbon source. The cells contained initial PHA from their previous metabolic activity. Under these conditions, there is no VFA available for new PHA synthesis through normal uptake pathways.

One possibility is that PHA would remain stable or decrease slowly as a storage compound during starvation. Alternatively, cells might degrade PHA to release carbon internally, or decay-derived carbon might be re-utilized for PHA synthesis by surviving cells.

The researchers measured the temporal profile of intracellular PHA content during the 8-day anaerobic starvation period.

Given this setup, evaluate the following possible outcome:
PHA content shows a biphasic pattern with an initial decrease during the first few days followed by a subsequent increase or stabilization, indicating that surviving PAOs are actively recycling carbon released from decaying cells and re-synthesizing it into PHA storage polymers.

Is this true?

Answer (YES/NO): NO